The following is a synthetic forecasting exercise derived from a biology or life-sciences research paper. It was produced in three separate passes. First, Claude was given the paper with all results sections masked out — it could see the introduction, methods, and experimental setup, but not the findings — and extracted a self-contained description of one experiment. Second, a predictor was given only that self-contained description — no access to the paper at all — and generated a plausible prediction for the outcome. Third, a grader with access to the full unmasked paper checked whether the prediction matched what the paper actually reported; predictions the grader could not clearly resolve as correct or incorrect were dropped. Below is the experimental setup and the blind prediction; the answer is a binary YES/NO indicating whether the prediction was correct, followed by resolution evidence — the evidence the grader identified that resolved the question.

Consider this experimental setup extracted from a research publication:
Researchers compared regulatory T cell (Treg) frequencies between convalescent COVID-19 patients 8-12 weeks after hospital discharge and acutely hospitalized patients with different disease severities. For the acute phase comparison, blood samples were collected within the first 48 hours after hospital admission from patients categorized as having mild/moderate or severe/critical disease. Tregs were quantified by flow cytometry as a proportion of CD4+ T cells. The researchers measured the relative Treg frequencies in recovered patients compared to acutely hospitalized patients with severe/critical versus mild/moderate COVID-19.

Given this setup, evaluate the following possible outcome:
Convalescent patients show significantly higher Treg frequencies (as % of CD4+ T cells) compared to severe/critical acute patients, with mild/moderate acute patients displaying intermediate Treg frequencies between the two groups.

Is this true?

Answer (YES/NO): YES